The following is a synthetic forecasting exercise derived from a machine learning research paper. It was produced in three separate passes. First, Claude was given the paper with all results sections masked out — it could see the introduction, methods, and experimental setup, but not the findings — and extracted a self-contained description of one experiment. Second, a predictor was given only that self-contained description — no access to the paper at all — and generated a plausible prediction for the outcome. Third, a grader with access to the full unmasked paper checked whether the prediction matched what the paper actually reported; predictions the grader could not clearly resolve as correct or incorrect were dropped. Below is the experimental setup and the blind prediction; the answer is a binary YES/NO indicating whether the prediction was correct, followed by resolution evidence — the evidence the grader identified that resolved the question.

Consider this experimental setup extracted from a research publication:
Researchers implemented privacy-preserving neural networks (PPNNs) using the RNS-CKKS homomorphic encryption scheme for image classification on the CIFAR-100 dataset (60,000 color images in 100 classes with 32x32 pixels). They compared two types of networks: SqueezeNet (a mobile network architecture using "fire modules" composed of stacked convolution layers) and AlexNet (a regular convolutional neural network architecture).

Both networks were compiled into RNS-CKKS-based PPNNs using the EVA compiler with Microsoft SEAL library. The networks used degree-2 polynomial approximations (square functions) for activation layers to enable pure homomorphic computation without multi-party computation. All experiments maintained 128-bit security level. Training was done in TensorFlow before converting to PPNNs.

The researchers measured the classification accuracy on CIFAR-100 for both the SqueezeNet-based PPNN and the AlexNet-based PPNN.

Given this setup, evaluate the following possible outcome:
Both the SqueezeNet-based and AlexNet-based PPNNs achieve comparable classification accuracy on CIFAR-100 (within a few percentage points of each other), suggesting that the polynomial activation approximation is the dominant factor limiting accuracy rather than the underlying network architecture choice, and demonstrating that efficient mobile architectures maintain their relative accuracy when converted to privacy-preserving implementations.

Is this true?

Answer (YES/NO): NO